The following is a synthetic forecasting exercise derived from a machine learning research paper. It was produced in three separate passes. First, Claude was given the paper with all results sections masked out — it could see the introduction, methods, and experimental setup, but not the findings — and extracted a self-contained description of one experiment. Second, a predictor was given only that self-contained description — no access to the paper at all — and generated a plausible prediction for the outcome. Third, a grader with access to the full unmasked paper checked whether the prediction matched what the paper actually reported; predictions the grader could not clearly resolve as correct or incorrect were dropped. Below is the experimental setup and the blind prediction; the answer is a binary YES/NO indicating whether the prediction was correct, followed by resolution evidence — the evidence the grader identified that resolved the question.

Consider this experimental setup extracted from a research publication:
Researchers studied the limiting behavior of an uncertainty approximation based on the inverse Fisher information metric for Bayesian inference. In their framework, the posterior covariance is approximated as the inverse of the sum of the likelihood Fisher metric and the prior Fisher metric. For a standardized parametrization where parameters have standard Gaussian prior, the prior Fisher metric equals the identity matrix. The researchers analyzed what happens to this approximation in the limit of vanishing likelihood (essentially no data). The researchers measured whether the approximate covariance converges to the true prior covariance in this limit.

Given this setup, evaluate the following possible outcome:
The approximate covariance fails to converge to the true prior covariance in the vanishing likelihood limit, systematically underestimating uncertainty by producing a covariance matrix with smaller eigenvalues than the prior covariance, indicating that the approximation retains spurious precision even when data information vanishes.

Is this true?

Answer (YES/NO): NO